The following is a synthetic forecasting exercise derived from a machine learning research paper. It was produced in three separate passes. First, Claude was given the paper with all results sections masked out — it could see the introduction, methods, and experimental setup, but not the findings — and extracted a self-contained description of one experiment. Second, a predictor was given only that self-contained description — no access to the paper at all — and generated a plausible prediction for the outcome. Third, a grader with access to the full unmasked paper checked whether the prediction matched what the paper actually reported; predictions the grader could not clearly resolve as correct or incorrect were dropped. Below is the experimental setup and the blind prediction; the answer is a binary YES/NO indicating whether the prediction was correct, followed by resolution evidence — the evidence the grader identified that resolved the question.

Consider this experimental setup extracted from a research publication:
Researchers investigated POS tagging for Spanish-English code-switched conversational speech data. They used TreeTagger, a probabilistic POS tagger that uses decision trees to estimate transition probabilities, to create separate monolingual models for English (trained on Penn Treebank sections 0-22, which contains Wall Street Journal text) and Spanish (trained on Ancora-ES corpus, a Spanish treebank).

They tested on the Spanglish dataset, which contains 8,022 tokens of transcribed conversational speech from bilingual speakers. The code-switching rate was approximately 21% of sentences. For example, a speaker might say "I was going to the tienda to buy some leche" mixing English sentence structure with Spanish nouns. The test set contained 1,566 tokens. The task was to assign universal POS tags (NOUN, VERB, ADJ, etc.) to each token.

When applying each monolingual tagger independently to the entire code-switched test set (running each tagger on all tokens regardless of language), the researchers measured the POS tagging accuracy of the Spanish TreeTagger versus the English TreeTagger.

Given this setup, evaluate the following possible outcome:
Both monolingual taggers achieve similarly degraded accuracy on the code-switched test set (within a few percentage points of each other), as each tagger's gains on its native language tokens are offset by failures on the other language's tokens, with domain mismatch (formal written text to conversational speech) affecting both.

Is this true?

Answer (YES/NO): NO